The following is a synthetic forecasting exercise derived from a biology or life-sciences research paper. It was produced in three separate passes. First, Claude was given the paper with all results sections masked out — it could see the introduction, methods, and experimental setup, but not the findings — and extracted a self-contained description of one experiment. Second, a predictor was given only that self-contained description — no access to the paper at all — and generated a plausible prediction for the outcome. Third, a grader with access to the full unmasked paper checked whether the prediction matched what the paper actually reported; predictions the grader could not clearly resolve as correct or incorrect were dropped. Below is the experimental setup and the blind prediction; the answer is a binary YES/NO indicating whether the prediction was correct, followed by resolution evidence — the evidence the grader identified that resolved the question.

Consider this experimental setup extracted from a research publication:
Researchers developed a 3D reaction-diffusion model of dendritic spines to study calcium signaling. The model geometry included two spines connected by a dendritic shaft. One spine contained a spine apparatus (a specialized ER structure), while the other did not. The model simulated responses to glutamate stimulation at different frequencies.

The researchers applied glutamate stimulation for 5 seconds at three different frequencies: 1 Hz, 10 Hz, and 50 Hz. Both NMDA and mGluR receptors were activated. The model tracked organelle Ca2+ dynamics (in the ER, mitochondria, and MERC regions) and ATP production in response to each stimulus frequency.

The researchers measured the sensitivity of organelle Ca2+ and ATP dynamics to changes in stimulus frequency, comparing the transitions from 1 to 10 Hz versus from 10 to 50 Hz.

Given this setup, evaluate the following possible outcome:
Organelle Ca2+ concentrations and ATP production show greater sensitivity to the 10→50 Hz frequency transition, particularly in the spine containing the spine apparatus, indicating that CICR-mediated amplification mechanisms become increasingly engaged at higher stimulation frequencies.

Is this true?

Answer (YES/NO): NO